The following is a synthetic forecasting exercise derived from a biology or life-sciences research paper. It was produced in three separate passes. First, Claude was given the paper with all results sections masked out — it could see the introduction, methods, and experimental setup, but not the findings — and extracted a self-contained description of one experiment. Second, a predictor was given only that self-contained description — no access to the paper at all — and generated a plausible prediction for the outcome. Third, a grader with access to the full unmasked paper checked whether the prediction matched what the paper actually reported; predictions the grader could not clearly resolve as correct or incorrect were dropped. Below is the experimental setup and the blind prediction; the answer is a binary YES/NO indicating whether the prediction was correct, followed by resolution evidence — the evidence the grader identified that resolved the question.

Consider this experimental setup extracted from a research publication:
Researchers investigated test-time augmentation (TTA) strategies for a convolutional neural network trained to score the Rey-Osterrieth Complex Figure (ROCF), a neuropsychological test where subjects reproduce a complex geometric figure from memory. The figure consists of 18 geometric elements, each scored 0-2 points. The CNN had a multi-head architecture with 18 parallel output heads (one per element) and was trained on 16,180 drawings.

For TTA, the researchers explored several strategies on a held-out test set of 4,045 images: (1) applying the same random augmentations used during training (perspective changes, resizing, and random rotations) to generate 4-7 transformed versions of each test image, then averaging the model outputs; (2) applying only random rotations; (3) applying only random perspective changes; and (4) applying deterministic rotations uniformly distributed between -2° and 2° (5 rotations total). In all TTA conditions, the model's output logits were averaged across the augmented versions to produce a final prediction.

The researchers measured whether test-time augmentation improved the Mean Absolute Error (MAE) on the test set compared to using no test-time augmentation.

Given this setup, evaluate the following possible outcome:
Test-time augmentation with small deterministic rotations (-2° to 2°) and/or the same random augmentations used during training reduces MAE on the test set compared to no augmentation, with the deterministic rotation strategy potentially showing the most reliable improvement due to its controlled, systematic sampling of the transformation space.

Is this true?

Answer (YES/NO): NO